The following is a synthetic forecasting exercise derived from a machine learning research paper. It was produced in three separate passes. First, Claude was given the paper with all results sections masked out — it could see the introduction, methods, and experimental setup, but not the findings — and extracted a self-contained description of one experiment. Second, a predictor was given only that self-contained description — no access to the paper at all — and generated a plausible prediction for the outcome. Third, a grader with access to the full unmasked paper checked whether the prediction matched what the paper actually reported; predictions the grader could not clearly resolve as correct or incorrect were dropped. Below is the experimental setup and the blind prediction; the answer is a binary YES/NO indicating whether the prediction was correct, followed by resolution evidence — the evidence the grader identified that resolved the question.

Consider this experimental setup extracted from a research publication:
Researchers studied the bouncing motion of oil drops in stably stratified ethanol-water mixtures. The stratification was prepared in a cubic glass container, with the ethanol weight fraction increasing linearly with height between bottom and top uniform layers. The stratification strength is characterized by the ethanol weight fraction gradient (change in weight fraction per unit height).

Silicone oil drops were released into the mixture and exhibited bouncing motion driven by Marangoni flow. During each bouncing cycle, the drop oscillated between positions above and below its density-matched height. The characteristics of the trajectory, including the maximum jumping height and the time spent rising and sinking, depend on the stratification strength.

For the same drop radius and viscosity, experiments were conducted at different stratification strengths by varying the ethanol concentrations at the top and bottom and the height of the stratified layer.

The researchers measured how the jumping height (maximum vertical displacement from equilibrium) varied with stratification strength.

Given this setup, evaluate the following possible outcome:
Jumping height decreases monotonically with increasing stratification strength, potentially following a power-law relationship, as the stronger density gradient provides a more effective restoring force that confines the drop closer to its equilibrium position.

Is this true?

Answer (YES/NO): YES